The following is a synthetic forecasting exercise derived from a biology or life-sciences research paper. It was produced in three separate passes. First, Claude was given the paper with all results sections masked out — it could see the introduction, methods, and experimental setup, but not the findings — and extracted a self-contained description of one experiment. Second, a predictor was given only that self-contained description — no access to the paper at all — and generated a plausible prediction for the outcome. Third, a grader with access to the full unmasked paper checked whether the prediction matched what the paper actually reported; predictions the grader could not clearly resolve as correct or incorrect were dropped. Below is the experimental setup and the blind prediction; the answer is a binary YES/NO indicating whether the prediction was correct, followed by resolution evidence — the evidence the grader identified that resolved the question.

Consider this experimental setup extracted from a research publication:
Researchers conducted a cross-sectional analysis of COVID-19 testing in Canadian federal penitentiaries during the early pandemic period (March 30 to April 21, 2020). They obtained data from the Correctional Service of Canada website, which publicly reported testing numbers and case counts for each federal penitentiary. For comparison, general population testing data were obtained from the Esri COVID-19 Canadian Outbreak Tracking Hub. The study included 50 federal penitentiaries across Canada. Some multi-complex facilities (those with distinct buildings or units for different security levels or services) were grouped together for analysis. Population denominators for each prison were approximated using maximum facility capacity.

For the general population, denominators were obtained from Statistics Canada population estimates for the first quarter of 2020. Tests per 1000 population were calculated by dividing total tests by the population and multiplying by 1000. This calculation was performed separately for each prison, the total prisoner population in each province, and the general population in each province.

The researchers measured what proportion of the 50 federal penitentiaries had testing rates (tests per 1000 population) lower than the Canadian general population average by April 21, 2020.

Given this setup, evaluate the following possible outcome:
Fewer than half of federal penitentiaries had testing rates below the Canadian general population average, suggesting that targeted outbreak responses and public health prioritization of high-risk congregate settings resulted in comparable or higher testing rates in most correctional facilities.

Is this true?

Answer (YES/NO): NO